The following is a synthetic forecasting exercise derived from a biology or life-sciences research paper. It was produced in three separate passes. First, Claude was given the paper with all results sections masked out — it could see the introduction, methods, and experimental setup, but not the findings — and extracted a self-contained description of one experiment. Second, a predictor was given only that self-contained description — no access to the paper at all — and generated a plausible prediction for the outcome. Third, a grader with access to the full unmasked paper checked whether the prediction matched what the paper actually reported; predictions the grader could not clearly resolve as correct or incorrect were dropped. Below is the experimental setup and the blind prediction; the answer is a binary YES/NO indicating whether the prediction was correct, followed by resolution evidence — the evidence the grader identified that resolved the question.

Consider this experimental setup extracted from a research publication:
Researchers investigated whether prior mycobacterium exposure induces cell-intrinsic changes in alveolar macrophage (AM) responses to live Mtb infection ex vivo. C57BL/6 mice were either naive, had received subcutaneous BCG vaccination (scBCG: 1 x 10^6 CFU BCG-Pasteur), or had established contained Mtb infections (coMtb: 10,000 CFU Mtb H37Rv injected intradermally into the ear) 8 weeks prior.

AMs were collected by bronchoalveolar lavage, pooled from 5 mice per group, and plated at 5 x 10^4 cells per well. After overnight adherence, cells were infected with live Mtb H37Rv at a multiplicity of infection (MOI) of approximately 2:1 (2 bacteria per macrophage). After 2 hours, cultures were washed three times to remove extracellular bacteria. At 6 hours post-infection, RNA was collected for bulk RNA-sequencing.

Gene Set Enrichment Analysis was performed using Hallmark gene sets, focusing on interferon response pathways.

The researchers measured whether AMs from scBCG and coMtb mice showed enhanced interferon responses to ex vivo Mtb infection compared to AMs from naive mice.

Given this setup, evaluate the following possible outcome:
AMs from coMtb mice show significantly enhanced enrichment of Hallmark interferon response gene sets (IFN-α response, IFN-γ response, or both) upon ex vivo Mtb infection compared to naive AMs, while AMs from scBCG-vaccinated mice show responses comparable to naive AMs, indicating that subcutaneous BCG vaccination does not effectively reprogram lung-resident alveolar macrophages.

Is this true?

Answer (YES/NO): NO